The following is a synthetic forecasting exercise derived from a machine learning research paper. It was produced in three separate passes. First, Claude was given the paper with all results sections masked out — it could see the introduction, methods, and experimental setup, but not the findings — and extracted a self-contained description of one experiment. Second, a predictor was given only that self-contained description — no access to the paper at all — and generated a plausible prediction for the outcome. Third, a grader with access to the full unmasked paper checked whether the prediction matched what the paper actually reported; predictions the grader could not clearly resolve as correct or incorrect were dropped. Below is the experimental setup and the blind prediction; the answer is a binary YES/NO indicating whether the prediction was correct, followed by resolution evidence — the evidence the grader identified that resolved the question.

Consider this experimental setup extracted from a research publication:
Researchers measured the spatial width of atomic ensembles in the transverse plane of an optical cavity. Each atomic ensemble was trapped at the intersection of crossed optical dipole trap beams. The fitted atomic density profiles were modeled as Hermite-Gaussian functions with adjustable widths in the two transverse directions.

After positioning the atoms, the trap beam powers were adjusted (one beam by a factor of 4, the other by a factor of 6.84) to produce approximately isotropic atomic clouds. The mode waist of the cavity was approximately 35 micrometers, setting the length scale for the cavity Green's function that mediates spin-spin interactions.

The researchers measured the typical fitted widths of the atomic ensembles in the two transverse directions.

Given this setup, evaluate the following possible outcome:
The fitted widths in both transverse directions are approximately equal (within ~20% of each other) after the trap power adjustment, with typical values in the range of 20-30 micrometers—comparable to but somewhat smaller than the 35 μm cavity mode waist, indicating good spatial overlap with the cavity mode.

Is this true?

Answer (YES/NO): NO